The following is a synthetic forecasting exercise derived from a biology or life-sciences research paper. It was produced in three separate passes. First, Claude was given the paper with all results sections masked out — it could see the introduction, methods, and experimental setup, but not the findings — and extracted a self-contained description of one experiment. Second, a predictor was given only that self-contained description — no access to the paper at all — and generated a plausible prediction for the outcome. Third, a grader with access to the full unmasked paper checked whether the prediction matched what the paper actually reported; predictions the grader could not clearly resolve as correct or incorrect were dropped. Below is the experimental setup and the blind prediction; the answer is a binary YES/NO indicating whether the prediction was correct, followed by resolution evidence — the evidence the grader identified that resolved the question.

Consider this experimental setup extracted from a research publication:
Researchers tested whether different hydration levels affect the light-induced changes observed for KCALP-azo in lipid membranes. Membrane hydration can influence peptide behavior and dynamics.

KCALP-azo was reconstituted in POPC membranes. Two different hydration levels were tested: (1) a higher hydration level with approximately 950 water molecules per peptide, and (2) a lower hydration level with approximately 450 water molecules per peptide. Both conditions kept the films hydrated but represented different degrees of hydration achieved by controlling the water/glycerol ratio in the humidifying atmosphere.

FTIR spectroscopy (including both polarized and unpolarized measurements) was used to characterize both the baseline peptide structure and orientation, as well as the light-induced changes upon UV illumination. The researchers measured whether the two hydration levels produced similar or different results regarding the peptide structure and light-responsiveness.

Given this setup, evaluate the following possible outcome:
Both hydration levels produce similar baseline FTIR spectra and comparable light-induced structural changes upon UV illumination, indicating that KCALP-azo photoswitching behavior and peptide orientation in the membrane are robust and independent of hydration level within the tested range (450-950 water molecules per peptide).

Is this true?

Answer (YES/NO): YES